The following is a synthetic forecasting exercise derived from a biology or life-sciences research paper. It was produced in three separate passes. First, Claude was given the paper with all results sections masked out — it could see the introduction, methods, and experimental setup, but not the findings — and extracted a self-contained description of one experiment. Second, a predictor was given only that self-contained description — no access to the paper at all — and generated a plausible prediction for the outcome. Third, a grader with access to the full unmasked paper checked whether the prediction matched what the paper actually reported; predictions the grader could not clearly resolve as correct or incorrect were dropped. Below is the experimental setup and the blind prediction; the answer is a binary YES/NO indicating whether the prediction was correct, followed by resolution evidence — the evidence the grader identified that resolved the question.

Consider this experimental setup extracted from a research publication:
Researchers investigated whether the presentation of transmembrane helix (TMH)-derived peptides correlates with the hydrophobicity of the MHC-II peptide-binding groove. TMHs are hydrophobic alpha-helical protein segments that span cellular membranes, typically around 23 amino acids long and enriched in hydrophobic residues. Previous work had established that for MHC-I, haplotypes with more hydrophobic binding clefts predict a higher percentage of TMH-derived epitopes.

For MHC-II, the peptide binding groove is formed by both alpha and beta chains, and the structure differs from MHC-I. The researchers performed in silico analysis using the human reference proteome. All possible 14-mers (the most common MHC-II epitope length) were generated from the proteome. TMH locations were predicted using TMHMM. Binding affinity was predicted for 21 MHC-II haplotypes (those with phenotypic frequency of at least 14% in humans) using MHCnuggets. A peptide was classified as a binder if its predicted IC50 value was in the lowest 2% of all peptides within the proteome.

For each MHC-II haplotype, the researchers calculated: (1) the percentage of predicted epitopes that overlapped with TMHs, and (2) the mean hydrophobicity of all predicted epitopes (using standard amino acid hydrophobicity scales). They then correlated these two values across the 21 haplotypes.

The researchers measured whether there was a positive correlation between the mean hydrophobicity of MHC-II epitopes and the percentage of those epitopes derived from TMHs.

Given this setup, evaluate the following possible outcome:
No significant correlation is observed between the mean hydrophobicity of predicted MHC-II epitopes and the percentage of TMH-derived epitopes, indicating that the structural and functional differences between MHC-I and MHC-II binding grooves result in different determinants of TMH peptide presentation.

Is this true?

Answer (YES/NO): NO